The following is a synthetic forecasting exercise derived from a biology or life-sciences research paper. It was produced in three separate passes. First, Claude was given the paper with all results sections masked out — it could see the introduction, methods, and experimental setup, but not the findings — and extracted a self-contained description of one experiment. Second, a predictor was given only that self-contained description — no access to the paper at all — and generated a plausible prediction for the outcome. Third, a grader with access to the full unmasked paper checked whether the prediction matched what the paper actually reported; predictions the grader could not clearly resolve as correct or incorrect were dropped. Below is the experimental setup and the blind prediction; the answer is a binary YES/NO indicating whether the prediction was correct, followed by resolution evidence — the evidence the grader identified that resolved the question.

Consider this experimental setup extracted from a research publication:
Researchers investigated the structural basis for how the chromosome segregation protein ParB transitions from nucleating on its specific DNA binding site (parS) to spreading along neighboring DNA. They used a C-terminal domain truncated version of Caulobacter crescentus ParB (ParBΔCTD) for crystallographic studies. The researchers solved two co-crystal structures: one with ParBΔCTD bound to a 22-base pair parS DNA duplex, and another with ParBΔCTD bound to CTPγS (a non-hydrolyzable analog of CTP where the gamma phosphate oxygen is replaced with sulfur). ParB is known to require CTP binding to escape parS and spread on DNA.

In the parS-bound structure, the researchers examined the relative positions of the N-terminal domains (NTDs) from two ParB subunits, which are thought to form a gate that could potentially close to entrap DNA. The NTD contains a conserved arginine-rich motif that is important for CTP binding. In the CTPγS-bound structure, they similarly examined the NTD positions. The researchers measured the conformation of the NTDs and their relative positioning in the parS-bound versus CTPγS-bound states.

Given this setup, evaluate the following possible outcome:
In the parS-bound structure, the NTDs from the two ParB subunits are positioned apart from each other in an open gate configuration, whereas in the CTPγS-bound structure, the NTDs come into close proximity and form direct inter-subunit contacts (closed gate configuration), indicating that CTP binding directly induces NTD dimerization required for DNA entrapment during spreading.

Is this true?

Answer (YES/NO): YES